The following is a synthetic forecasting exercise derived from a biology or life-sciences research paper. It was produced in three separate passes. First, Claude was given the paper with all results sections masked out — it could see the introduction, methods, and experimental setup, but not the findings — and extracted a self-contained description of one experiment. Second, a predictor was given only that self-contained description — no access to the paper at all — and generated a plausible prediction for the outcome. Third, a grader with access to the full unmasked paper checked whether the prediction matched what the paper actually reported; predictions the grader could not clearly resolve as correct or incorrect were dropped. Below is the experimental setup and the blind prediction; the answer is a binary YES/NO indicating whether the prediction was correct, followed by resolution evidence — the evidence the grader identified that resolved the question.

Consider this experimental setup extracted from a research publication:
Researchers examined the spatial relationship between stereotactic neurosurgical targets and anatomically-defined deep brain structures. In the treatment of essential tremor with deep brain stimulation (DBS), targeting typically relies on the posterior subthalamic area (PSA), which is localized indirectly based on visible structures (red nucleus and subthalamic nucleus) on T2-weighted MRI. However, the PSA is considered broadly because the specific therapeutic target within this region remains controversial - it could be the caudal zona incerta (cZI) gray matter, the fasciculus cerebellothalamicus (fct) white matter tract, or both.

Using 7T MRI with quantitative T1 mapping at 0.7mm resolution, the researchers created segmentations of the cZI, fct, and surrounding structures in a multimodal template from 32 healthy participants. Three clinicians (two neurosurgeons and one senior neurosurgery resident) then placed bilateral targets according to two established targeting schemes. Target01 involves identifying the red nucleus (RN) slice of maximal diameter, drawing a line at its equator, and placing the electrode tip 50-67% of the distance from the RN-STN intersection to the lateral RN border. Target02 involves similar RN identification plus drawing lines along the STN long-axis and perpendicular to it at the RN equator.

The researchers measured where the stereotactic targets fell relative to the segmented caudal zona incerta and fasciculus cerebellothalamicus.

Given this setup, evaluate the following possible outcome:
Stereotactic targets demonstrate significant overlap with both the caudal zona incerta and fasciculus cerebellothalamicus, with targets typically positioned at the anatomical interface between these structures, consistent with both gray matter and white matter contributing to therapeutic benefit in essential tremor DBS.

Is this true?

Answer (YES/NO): YES